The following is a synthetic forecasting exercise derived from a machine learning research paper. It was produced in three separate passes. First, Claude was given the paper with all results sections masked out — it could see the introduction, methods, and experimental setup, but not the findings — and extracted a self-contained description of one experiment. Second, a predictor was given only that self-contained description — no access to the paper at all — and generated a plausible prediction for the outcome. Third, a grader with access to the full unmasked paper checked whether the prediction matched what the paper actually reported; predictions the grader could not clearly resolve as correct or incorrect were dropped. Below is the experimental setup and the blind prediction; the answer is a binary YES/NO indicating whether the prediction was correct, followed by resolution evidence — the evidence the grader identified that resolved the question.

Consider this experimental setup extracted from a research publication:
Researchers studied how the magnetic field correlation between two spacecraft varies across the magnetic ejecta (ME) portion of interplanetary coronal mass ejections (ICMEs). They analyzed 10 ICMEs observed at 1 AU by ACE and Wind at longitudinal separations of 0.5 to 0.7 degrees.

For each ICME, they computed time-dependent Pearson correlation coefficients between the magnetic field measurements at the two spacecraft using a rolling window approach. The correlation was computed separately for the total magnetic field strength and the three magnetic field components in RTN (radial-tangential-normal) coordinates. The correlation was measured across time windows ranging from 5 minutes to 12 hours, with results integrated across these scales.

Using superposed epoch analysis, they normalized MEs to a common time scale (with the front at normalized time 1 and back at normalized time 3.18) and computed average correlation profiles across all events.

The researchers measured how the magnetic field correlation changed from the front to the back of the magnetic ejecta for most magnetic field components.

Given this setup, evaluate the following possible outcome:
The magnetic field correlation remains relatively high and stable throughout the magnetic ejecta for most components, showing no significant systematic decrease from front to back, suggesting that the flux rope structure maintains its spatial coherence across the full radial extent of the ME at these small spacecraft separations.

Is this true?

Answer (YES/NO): NO